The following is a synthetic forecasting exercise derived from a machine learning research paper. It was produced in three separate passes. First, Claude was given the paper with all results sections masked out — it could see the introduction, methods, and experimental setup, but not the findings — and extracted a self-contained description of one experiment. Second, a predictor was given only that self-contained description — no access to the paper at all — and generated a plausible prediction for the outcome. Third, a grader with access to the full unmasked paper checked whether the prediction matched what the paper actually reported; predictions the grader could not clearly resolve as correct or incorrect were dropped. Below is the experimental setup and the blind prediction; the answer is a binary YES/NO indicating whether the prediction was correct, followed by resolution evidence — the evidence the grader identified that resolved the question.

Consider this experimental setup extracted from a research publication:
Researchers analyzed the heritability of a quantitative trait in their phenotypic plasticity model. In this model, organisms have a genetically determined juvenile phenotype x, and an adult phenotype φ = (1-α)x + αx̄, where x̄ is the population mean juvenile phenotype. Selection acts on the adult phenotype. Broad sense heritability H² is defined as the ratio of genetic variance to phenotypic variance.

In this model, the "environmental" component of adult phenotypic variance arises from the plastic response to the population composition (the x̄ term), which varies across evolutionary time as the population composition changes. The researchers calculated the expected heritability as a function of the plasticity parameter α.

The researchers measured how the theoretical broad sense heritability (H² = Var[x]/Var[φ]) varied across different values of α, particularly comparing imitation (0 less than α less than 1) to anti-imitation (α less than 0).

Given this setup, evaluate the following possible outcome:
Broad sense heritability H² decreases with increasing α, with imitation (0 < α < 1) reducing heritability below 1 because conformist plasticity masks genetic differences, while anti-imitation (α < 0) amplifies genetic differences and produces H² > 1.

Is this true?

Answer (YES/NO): NO